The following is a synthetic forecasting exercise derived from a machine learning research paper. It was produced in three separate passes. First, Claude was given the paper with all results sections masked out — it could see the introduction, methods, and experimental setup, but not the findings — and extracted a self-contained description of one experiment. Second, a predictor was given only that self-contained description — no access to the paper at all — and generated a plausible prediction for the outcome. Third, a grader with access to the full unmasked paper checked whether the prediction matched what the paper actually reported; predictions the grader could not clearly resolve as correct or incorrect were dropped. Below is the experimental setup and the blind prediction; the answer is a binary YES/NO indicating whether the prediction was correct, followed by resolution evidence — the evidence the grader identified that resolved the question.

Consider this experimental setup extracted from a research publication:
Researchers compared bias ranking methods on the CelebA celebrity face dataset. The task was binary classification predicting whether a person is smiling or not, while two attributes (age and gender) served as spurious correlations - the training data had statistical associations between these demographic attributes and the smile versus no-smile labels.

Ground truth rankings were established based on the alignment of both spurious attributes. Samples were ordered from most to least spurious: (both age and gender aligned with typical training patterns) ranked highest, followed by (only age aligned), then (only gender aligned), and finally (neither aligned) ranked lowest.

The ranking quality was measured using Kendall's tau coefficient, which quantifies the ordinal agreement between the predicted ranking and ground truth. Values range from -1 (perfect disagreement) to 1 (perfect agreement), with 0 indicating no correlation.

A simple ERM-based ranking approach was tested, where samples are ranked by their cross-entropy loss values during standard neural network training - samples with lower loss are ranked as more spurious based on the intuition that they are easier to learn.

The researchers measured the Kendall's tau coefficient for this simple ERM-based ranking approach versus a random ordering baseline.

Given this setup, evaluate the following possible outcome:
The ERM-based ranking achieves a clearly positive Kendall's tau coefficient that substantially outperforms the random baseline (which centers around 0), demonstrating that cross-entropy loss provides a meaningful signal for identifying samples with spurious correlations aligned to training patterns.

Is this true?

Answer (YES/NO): NO